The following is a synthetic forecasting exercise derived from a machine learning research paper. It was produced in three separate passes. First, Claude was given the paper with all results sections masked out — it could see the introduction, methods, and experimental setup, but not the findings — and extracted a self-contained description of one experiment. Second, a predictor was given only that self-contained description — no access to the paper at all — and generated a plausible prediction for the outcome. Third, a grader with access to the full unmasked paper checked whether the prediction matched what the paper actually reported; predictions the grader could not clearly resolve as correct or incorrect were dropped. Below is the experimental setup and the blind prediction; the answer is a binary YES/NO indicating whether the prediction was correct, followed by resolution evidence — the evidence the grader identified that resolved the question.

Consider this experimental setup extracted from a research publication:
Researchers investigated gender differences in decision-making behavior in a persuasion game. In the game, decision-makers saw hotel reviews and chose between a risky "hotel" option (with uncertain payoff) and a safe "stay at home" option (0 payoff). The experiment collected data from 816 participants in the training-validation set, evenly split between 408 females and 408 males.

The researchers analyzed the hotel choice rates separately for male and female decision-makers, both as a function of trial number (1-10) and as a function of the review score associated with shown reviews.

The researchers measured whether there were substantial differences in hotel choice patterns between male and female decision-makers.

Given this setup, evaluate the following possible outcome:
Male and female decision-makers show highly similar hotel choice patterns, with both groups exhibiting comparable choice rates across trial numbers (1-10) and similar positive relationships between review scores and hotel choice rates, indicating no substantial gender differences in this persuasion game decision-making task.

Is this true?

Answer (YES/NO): YES